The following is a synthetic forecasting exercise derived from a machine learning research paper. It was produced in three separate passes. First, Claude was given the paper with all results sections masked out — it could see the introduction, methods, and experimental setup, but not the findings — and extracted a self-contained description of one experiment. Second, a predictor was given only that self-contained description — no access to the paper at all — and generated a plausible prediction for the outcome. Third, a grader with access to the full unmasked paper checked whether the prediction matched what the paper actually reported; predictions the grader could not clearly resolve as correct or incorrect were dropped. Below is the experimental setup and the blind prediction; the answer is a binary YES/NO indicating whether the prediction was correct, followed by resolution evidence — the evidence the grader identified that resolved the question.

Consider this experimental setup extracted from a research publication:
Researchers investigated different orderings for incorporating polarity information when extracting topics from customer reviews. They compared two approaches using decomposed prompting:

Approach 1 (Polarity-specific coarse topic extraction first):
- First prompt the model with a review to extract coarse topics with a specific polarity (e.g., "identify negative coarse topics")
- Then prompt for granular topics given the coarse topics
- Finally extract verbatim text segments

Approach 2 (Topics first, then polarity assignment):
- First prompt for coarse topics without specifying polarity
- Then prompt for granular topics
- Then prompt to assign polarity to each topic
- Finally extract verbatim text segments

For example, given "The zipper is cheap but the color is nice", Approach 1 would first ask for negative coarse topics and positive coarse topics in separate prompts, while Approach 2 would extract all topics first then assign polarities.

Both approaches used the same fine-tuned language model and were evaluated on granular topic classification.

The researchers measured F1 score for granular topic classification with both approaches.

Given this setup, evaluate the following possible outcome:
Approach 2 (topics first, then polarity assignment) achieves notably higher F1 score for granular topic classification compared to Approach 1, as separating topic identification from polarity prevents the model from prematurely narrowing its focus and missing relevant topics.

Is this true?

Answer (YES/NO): NO